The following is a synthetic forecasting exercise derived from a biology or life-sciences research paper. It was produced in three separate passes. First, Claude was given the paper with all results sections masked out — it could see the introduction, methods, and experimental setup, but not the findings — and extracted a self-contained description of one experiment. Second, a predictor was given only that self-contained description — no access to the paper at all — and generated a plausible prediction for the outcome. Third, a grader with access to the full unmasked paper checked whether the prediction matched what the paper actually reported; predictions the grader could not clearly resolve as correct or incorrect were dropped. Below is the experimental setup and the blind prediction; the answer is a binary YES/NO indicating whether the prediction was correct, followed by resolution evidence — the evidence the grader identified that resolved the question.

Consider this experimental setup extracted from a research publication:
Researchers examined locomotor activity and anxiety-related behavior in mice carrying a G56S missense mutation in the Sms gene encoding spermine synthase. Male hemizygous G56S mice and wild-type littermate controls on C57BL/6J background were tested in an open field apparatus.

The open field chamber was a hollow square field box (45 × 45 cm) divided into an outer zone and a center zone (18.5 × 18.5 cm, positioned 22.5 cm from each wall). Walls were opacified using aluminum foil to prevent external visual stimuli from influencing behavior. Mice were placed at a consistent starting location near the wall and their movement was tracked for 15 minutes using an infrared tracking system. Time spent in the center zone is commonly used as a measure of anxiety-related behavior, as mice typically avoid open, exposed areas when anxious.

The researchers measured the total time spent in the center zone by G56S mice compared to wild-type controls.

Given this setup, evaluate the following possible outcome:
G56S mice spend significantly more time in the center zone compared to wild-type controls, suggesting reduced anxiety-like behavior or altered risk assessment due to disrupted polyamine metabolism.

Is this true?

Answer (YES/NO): NO